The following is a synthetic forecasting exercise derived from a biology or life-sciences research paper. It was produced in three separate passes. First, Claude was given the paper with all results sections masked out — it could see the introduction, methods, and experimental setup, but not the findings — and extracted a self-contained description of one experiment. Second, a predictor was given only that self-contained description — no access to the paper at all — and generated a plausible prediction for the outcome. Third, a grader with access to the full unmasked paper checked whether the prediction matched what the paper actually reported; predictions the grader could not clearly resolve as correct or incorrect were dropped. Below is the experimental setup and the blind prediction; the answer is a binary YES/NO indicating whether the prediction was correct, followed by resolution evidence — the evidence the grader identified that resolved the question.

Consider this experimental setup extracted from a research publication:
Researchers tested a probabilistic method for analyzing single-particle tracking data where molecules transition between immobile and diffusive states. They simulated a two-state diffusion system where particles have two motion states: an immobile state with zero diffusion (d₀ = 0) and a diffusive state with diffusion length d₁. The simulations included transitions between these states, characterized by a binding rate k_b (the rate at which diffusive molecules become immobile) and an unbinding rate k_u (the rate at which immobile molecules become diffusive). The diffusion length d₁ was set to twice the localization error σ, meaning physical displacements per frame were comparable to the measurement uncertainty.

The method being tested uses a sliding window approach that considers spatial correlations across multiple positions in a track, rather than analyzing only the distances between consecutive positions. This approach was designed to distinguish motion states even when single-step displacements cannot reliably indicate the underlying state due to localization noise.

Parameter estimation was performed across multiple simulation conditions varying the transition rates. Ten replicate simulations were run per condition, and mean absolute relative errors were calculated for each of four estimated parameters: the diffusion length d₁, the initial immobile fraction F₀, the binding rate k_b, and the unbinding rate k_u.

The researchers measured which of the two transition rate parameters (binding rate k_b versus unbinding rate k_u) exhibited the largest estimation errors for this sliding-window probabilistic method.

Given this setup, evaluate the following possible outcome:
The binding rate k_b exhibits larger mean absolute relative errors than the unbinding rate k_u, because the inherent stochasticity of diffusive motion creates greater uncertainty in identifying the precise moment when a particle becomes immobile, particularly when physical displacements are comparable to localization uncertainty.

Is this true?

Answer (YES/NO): NO